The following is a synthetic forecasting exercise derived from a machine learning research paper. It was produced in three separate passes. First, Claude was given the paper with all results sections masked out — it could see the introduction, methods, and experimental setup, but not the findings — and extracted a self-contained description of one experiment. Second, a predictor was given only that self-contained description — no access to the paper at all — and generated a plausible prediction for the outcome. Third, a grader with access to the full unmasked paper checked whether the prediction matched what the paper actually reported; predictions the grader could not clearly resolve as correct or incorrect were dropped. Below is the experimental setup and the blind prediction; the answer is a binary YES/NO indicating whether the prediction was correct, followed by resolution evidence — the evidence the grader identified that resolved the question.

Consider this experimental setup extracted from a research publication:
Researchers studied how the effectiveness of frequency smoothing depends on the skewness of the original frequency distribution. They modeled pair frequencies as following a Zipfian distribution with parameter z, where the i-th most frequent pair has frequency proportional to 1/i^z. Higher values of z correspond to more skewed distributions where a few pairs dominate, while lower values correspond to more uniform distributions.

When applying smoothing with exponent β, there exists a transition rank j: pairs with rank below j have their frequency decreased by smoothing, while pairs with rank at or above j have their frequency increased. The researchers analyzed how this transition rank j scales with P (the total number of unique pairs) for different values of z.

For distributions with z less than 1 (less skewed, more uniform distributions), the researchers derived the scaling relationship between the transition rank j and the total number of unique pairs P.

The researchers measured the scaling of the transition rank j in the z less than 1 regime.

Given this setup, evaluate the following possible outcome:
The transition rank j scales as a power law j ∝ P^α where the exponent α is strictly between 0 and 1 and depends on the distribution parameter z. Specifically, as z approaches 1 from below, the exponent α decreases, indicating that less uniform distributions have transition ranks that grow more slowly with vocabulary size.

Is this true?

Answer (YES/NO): NO